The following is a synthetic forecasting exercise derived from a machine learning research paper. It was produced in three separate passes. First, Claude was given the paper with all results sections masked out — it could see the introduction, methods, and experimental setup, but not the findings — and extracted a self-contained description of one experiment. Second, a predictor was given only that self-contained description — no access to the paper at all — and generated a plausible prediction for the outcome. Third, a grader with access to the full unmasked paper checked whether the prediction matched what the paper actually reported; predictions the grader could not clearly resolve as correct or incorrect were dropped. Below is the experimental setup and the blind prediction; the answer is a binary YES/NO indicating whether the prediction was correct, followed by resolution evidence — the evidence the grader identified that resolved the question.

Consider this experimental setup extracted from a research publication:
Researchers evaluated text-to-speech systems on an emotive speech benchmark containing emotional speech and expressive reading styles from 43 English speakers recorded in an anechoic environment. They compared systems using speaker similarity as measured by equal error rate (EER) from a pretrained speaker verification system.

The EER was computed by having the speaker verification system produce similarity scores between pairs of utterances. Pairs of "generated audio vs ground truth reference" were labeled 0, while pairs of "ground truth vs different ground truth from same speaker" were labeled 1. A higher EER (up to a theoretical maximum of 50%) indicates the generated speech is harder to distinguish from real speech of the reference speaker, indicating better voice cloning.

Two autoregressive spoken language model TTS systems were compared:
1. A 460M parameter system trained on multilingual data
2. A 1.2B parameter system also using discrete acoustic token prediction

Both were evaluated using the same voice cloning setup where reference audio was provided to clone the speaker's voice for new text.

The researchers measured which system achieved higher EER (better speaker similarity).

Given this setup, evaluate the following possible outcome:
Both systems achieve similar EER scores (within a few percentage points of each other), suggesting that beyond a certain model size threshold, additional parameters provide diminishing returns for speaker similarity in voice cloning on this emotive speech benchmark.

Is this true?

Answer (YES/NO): YES